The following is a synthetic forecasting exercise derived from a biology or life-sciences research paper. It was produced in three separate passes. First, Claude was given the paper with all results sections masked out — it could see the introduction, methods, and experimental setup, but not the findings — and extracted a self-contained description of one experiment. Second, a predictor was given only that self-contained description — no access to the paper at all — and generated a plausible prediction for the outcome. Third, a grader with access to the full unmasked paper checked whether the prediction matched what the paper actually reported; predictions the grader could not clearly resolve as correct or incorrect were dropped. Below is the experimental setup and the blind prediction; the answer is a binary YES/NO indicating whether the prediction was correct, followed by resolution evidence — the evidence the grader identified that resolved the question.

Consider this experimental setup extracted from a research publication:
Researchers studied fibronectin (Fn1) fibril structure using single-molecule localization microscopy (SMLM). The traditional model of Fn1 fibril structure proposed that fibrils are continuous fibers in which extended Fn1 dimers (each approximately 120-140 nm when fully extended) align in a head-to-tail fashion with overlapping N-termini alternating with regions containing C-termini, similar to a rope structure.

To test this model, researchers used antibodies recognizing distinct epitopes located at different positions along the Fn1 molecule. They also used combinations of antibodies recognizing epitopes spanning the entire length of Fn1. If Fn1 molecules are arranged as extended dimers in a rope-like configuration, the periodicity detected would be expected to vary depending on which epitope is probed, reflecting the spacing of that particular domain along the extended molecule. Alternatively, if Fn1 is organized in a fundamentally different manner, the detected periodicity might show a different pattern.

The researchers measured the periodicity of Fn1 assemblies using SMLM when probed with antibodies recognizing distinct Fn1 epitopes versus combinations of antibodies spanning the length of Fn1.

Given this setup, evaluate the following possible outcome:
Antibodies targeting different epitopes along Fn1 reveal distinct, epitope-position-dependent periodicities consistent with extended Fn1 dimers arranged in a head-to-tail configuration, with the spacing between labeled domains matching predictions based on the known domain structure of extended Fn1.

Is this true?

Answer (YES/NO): NO